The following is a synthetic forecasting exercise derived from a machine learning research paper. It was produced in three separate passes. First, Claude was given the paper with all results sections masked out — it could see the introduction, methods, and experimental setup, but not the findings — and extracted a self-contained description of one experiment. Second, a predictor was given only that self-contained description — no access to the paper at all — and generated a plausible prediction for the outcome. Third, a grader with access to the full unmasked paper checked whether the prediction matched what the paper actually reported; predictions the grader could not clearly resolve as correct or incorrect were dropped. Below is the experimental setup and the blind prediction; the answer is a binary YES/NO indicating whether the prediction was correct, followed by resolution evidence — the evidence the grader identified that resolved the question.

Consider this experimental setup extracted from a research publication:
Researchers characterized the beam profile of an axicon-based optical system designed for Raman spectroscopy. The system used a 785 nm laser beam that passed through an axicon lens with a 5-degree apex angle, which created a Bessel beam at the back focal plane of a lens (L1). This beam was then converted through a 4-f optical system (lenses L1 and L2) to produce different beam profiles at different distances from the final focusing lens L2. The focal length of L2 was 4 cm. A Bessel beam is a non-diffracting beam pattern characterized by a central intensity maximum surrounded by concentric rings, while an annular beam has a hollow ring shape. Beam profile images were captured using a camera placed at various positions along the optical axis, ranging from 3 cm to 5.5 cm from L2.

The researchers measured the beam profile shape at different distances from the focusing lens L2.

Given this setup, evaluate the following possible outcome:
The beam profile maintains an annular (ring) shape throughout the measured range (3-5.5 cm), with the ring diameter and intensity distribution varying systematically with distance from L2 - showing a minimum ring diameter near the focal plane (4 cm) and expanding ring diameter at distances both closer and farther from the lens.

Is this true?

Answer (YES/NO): NO